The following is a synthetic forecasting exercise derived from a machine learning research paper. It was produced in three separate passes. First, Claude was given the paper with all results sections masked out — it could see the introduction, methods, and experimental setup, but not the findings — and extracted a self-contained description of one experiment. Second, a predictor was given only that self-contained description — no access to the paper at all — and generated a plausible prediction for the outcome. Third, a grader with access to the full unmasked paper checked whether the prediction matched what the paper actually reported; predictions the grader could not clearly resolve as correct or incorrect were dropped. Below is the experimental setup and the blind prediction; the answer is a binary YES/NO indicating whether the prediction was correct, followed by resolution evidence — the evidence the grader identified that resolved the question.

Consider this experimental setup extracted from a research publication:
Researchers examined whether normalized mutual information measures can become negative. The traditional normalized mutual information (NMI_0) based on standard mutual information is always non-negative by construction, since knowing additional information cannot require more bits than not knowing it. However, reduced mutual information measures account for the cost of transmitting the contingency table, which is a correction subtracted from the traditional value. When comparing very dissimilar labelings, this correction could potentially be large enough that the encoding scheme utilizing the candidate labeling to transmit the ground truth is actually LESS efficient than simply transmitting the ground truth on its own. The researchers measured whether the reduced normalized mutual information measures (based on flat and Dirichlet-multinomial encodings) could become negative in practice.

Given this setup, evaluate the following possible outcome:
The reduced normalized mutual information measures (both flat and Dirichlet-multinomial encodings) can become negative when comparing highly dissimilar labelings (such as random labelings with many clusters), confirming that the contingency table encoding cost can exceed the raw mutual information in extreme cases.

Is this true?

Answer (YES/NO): YES